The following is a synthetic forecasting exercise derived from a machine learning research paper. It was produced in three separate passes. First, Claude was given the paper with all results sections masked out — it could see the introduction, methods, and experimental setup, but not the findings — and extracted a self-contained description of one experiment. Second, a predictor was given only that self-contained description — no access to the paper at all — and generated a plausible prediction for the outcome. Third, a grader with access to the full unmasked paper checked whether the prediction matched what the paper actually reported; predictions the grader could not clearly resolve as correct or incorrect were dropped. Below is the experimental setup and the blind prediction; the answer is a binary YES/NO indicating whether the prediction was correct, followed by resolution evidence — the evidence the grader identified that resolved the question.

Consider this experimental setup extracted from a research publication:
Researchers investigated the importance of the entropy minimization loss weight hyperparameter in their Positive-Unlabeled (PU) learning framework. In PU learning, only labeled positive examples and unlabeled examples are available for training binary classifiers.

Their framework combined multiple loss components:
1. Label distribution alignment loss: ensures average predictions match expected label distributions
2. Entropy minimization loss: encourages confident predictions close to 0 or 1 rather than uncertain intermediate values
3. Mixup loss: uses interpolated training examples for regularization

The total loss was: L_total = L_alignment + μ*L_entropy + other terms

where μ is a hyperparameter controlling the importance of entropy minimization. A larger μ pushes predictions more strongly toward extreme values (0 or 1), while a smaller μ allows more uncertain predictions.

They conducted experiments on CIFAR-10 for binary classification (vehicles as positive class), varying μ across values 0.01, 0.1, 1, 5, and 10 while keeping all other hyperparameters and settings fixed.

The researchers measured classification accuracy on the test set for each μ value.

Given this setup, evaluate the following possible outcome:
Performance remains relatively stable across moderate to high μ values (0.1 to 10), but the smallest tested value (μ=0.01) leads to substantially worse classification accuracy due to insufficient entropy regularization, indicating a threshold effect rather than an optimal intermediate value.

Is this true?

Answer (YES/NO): NO